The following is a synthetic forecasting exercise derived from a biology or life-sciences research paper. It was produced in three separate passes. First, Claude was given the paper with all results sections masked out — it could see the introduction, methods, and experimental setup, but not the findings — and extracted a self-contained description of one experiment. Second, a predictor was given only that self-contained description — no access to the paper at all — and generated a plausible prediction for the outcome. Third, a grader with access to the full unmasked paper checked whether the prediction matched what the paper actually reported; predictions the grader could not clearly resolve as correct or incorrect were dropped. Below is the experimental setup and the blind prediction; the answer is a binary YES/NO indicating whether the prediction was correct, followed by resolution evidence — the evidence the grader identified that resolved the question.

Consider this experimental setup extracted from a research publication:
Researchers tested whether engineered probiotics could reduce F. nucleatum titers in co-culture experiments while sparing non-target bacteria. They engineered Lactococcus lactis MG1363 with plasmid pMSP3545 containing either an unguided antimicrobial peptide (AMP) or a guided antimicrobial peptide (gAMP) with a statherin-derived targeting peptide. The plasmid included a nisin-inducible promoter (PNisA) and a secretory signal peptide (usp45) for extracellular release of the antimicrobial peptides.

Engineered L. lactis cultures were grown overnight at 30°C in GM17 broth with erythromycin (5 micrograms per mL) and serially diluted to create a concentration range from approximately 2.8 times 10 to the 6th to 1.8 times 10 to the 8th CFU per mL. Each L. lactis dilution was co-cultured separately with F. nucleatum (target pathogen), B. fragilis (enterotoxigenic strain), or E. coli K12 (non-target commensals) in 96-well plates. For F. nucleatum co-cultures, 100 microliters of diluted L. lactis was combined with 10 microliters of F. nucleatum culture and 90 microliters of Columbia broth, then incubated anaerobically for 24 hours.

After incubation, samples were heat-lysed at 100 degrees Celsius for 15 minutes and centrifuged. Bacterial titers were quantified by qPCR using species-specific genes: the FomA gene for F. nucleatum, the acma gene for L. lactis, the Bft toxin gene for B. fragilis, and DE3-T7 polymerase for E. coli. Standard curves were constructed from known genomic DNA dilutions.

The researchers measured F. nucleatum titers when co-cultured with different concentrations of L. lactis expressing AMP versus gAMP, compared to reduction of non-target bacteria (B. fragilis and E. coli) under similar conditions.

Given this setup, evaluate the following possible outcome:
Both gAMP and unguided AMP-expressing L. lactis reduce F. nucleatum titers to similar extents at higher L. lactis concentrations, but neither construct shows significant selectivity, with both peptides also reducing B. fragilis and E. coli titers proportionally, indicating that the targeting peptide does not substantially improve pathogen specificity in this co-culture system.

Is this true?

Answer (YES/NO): NO